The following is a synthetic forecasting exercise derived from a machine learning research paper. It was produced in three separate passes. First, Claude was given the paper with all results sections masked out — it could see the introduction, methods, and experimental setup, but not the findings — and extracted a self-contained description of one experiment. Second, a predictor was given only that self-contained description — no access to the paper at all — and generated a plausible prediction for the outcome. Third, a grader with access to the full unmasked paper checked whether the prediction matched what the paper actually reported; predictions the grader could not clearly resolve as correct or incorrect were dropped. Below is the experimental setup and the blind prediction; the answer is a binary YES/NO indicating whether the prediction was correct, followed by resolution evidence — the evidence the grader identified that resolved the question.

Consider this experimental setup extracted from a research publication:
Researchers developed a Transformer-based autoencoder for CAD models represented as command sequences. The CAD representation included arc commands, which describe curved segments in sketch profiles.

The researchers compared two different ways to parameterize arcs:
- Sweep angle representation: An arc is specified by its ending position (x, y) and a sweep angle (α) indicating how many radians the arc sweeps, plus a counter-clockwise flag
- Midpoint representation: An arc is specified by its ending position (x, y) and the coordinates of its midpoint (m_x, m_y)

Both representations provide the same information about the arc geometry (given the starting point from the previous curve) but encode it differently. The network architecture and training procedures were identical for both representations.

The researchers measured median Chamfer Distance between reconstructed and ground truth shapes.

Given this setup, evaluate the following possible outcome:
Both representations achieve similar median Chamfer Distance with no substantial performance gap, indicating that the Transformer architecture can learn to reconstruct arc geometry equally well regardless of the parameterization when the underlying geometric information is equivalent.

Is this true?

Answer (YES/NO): YES